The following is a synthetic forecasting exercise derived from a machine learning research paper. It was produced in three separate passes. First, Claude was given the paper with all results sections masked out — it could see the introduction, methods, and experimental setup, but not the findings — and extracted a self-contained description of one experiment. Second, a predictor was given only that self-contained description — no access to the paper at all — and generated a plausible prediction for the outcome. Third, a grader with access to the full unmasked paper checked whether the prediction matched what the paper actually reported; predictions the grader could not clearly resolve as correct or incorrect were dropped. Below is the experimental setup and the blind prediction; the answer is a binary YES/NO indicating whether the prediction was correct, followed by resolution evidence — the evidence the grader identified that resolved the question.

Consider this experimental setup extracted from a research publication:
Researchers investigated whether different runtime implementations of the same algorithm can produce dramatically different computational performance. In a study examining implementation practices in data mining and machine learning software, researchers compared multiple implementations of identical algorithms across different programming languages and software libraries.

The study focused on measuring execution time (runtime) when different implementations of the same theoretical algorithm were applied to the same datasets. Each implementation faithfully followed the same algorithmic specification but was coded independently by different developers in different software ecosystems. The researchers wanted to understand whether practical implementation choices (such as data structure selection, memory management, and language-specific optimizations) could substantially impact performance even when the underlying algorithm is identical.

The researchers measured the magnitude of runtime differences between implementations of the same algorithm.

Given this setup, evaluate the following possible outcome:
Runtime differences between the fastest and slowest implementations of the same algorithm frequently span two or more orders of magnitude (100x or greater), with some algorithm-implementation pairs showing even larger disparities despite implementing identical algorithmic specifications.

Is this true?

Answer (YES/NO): YES